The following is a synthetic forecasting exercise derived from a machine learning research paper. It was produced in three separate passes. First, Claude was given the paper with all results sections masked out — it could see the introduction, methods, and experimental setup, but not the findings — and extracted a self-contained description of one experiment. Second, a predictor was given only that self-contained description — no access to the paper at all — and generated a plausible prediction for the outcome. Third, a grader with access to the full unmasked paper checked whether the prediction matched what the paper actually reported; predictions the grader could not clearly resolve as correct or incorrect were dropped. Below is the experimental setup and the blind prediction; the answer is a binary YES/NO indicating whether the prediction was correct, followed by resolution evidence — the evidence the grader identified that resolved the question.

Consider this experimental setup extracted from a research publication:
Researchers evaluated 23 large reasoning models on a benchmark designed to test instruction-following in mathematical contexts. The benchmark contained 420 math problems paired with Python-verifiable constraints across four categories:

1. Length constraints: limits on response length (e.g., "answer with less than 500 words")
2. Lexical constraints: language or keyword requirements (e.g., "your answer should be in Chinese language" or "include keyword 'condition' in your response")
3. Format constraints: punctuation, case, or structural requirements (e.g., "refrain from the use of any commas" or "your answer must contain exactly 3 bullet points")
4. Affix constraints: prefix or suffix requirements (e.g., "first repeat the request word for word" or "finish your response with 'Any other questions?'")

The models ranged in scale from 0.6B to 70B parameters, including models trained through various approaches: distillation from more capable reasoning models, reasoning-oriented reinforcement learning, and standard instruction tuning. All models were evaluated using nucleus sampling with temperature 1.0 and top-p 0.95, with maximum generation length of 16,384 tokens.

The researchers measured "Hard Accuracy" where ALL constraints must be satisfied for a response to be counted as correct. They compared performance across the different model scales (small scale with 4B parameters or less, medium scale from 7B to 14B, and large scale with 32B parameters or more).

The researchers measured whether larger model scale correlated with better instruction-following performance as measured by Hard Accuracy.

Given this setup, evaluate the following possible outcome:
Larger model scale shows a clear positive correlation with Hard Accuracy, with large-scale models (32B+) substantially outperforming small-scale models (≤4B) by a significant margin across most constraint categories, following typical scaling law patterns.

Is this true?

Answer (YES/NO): NO